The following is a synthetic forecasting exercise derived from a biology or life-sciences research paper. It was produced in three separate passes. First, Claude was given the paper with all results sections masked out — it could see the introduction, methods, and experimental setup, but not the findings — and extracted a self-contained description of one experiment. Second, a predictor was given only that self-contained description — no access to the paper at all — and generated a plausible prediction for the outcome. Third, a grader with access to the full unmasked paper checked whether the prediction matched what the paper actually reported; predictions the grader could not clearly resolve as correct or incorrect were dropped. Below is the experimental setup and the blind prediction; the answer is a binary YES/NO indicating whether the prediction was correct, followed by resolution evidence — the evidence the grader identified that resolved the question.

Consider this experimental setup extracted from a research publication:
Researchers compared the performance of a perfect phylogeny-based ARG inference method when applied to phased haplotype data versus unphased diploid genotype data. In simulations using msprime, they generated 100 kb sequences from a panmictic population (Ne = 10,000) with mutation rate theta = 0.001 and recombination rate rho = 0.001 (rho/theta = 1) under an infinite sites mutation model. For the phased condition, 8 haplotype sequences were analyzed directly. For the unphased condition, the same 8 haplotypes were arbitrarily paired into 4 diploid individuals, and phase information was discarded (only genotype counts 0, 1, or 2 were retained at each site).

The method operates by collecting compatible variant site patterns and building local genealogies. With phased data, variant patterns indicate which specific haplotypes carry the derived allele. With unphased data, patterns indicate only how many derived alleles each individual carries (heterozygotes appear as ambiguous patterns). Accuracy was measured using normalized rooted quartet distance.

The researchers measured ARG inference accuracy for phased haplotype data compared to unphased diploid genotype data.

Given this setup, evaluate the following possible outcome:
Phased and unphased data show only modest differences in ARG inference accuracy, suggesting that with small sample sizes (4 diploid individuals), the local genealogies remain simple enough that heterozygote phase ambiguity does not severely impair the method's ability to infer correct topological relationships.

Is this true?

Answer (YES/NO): YES